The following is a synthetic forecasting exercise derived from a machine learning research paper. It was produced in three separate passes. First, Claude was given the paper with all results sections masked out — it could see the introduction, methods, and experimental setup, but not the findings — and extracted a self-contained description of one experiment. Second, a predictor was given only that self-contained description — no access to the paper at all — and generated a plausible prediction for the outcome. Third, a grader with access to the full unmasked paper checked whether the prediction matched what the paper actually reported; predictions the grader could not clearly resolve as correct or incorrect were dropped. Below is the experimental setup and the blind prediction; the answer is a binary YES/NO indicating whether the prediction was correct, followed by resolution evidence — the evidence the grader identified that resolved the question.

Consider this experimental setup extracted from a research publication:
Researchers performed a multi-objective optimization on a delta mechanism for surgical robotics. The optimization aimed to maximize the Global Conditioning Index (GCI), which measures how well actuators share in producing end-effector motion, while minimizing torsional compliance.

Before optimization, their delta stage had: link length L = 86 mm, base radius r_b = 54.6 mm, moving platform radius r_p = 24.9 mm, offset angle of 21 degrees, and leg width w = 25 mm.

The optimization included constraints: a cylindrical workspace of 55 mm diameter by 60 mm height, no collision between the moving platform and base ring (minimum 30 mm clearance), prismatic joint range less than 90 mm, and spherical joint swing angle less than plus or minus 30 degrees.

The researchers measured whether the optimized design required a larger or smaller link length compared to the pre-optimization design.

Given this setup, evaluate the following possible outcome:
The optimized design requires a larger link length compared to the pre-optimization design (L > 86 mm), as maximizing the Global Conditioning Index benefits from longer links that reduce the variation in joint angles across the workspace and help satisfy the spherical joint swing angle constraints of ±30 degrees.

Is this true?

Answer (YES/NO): NO